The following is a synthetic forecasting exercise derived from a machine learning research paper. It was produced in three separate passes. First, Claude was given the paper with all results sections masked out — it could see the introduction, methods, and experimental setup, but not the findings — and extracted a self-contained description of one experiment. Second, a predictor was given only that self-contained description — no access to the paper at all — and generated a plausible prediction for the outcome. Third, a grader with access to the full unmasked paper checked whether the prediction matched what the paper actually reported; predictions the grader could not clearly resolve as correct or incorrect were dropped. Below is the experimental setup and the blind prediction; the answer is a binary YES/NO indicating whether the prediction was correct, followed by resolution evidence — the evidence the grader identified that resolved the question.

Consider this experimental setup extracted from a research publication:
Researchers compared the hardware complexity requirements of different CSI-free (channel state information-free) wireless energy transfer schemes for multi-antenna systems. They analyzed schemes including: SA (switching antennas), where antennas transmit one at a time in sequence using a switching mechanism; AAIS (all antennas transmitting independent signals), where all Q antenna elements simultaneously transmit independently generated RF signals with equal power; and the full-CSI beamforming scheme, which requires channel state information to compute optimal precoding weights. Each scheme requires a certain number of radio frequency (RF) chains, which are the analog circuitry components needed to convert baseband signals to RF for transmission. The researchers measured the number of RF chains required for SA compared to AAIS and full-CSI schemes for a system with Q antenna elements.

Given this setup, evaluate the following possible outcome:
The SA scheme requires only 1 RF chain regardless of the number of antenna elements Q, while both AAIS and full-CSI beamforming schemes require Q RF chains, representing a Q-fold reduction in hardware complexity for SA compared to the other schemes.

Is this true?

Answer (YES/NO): YES